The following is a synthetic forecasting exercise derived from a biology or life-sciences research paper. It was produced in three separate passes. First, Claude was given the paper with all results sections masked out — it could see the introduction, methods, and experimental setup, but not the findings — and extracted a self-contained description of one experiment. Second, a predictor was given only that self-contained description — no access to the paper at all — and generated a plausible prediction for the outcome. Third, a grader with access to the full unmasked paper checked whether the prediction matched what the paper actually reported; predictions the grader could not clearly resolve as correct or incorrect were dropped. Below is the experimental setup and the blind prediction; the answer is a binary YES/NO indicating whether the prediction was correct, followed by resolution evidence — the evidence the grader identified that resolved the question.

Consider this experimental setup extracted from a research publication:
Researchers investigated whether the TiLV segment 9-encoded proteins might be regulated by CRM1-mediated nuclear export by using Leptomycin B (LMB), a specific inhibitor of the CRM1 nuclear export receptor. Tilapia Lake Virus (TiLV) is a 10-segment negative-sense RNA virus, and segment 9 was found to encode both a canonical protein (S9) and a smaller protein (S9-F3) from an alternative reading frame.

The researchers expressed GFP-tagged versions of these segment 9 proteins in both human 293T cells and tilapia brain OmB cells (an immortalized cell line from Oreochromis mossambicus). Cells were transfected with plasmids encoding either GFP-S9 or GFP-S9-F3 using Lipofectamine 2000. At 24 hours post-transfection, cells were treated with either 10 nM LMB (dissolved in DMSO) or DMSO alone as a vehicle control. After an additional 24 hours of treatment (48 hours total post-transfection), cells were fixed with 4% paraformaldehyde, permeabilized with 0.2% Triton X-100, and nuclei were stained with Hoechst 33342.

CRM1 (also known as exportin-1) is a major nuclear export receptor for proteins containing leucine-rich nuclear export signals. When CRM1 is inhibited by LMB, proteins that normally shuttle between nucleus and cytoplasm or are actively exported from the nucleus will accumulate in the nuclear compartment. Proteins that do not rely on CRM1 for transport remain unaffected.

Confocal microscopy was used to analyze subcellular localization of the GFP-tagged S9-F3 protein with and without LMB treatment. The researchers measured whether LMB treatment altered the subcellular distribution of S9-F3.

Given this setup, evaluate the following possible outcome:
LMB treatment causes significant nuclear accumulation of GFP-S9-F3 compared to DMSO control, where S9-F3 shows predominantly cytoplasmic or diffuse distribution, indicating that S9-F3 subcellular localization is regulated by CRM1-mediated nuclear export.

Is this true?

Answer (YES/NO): YES